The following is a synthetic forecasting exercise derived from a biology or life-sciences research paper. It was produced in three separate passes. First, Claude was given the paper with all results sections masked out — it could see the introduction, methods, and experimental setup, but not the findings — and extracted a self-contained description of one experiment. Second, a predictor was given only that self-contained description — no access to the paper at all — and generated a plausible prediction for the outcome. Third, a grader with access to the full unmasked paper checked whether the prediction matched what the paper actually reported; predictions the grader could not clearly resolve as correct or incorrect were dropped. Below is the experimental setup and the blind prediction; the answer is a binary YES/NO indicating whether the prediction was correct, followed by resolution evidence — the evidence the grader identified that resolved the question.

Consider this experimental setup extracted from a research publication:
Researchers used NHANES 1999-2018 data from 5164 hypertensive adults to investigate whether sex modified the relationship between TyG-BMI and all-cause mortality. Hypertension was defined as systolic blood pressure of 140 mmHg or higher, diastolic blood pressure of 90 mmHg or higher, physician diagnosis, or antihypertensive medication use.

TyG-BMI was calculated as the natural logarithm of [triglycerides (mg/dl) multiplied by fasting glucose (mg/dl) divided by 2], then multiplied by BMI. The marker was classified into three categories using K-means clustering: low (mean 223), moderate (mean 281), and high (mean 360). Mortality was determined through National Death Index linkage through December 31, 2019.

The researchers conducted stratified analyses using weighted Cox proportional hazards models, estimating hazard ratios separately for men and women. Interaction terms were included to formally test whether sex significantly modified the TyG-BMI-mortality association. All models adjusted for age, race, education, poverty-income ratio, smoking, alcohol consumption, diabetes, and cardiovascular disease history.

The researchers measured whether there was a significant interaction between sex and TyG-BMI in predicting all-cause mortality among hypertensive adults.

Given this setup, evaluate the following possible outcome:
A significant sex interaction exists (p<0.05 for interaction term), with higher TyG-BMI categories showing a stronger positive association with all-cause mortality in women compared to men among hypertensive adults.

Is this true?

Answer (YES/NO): NO